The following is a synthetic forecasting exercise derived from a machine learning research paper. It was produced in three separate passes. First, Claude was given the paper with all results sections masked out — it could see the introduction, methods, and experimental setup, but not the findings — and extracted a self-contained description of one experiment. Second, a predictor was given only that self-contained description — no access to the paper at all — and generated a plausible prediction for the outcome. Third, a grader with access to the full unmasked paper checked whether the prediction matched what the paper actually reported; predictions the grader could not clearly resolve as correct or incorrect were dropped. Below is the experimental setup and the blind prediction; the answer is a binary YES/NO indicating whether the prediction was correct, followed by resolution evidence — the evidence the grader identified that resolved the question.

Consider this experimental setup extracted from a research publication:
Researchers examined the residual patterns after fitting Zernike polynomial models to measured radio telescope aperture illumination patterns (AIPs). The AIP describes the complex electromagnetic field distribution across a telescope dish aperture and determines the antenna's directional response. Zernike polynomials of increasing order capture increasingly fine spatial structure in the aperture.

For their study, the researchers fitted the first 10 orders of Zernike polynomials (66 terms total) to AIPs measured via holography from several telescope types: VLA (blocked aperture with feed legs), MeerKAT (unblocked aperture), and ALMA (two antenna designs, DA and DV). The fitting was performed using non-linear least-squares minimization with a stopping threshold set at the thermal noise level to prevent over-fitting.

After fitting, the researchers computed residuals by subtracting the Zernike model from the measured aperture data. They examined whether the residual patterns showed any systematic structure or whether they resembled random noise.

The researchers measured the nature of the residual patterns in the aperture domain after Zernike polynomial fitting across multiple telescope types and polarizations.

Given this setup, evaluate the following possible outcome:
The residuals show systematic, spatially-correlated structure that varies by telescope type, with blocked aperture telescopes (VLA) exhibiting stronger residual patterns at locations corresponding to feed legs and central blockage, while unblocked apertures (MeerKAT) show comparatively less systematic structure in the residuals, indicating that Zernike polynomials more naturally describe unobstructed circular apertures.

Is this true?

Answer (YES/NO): NO